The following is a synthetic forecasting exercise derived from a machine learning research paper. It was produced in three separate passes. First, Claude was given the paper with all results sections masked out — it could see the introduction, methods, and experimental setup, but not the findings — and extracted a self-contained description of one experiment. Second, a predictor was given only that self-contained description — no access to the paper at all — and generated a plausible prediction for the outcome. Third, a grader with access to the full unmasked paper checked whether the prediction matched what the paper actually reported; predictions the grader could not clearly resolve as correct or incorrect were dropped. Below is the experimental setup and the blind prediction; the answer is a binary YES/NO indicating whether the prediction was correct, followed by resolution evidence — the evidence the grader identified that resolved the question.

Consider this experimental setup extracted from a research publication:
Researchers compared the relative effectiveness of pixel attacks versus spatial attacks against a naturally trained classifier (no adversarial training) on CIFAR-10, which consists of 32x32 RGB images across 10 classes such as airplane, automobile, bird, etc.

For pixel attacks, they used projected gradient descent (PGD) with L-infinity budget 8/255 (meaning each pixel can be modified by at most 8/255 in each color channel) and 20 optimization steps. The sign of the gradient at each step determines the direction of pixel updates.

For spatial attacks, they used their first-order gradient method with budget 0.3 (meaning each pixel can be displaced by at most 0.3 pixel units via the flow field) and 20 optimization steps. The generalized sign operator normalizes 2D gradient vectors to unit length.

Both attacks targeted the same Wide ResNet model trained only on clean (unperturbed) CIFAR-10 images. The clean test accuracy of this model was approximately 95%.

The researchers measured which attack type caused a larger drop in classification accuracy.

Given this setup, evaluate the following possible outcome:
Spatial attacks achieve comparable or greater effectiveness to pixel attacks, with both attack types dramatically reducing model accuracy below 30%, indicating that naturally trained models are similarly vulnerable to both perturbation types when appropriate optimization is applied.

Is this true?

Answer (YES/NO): YES